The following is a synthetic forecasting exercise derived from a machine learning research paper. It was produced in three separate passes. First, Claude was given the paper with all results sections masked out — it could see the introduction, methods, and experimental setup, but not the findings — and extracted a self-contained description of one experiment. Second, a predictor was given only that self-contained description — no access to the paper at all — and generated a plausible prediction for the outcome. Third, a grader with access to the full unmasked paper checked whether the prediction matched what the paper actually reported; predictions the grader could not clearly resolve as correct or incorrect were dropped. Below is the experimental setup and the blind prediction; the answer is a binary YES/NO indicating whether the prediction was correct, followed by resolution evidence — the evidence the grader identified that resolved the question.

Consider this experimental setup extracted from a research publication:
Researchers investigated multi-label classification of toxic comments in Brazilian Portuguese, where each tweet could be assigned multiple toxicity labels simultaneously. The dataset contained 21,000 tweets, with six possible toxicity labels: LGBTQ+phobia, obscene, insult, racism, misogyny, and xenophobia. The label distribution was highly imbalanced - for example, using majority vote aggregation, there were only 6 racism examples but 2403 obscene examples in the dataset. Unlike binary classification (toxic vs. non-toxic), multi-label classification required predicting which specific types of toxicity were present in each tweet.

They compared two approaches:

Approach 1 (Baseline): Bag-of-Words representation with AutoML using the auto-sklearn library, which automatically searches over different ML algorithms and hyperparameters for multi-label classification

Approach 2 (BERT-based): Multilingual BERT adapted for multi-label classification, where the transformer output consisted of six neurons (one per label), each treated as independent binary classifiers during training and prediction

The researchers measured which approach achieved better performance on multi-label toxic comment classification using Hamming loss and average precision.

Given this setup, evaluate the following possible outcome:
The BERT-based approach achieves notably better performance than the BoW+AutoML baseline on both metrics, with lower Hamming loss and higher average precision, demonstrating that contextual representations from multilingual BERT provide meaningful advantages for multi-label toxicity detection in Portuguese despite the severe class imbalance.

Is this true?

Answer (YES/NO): NO